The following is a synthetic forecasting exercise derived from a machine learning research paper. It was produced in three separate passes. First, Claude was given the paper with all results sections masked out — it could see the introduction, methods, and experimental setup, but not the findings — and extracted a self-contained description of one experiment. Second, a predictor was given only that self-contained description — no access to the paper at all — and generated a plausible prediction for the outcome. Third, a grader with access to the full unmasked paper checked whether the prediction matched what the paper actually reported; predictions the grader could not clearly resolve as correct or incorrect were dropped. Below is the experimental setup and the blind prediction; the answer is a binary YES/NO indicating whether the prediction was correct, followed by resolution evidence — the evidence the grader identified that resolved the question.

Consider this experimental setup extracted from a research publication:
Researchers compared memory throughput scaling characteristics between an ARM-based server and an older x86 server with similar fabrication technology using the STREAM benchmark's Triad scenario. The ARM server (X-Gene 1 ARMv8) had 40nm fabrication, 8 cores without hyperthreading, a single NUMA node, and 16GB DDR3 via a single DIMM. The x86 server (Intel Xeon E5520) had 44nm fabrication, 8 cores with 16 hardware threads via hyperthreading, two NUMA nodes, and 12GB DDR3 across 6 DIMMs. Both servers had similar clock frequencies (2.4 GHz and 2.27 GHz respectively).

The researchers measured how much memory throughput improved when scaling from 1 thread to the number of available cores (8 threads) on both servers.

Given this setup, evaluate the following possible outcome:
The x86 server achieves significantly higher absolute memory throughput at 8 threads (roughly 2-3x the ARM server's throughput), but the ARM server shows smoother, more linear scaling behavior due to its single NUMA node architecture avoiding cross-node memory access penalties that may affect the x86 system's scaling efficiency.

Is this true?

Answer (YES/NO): NO